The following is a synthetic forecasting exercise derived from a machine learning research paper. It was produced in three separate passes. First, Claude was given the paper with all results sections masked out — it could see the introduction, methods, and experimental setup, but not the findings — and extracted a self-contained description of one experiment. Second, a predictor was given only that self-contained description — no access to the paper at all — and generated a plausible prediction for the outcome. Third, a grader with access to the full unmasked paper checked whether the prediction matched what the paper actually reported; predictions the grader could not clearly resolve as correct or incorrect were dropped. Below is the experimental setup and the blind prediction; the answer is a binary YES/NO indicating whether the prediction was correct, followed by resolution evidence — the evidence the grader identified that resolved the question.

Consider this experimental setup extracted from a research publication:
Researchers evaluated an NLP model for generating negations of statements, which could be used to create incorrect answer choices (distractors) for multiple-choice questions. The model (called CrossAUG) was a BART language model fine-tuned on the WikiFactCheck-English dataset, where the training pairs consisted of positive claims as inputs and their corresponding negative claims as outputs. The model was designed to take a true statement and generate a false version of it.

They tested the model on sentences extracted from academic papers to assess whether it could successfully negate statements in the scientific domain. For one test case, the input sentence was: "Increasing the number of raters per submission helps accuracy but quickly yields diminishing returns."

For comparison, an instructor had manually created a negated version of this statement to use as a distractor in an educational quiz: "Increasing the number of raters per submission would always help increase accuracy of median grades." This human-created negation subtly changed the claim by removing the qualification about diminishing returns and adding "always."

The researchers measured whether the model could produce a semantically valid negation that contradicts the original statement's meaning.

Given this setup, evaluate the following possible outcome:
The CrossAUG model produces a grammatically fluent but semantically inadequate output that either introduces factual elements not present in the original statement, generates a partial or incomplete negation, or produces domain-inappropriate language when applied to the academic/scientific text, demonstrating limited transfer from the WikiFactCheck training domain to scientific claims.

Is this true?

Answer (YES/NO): NO